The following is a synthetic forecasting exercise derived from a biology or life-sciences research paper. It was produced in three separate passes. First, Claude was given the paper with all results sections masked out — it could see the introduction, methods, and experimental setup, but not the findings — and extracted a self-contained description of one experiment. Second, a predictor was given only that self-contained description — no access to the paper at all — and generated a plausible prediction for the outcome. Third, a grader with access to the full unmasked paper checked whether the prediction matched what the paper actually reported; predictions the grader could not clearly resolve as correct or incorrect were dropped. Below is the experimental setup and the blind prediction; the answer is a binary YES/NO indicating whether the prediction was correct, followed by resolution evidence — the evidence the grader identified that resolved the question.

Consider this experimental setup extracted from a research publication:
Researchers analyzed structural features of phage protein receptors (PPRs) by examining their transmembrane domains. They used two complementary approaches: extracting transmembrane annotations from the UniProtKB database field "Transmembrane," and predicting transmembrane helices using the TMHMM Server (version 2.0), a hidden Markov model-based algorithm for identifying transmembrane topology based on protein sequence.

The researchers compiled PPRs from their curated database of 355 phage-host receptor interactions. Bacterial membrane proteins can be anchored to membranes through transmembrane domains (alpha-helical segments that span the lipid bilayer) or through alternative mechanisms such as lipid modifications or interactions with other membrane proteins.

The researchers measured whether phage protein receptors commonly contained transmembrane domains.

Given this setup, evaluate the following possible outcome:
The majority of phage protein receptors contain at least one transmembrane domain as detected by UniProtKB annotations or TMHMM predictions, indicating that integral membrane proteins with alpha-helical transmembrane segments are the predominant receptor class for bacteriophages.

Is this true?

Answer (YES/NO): NO